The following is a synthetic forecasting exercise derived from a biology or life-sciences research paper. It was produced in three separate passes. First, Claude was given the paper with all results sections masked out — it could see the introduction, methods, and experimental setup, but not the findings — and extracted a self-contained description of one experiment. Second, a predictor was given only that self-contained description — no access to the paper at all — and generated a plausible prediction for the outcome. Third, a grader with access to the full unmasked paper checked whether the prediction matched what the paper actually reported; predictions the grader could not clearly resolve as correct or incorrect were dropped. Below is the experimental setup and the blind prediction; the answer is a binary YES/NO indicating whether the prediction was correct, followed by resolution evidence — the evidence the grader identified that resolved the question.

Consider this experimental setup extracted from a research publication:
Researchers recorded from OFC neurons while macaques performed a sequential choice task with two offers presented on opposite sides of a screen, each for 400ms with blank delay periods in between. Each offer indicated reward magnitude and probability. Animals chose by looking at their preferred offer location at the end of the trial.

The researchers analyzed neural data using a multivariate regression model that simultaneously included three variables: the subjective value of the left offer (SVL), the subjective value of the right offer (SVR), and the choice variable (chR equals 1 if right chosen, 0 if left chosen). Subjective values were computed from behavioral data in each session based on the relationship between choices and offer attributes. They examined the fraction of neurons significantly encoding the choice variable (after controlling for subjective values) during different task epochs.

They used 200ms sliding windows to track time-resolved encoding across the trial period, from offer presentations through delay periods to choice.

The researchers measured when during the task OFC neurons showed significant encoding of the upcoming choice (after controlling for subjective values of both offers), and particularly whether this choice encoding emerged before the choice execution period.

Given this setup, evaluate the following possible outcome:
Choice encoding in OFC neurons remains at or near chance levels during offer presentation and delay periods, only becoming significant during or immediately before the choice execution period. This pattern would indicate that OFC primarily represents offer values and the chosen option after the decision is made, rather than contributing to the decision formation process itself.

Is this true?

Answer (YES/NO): NO